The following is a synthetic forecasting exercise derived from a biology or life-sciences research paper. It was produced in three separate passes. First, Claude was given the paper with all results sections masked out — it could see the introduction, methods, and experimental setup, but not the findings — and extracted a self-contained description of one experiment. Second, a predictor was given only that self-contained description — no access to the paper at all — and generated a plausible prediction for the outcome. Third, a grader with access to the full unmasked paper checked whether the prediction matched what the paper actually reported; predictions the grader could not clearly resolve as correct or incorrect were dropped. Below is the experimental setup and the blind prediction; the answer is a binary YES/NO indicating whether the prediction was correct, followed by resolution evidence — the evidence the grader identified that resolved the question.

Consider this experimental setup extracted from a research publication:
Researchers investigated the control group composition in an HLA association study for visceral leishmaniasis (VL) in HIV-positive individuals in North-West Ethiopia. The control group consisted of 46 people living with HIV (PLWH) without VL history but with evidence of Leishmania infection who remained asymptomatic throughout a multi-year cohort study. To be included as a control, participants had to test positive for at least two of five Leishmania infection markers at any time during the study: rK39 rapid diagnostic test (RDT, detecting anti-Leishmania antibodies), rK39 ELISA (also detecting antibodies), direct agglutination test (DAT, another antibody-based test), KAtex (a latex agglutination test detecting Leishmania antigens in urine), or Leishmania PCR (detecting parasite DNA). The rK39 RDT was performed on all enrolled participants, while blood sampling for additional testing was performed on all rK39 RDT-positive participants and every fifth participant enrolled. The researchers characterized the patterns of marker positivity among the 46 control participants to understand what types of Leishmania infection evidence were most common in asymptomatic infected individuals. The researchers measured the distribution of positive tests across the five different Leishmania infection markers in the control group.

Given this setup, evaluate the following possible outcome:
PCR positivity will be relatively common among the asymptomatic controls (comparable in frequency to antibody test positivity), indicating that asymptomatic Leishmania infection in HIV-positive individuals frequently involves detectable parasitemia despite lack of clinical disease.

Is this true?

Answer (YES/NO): NO